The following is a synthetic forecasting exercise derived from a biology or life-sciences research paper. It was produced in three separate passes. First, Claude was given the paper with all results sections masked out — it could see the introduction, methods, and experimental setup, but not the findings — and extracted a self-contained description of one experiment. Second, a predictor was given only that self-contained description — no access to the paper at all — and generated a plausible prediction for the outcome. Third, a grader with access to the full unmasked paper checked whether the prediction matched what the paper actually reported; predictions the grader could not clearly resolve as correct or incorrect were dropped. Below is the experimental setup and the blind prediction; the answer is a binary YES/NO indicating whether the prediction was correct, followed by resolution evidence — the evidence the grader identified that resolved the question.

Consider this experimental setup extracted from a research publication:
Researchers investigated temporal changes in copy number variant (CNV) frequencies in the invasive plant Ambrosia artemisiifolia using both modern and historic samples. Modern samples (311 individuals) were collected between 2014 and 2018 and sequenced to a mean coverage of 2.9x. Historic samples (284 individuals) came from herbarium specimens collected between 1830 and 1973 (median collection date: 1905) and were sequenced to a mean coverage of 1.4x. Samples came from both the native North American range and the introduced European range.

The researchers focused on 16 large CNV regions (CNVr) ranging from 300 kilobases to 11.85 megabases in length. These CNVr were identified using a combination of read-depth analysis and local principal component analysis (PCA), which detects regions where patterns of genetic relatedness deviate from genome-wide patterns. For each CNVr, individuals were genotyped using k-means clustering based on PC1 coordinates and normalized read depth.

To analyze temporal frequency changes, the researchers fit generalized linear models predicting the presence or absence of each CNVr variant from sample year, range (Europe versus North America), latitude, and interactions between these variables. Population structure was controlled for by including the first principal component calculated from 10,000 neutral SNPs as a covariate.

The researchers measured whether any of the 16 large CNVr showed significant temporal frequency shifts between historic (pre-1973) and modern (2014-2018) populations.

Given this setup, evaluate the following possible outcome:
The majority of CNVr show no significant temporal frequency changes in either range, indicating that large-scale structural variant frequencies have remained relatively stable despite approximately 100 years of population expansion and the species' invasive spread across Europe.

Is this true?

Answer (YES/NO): NO